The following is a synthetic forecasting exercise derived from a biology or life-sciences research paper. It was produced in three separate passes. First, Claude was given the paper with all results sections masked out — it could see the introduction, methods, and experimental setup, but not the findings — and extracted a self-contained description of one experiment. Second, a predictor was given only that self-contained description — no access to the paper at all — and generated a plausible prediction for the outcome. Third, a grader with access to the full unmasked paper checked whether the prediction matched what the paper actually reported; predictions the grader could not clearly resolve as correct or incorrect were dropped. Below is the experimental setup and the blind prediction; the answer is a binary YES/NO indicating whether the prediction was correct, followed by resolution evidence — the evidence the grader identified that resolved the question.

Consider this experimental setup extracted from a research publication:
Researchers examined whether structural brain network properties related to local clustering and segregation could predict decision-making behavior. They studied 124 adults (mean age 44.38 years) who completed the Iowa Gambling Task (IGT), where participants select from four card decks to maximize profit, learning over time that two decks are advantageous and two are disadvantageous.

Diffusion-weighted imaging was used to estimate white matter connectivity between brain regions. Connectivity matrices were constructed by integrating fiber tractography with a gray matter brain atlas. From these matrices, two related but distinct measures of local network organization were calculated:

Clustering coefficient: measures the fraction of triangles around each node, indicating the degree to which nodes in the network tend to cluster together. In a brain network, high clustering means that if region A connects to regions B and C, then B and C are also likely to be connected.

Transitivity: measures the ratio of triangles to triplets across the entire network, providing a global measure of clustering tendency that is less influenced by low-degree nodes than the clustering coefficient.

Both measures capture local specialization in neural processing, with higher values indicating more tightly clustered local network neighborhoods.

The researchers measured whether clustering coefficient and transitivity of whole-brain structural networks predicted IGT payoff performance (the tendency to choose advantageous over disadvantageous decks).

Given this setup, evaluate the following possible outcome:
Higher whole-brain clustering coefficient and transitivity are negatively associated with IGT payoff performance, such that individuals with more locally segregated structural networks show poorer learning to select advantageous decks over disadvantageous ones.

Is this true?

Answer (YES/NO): NO